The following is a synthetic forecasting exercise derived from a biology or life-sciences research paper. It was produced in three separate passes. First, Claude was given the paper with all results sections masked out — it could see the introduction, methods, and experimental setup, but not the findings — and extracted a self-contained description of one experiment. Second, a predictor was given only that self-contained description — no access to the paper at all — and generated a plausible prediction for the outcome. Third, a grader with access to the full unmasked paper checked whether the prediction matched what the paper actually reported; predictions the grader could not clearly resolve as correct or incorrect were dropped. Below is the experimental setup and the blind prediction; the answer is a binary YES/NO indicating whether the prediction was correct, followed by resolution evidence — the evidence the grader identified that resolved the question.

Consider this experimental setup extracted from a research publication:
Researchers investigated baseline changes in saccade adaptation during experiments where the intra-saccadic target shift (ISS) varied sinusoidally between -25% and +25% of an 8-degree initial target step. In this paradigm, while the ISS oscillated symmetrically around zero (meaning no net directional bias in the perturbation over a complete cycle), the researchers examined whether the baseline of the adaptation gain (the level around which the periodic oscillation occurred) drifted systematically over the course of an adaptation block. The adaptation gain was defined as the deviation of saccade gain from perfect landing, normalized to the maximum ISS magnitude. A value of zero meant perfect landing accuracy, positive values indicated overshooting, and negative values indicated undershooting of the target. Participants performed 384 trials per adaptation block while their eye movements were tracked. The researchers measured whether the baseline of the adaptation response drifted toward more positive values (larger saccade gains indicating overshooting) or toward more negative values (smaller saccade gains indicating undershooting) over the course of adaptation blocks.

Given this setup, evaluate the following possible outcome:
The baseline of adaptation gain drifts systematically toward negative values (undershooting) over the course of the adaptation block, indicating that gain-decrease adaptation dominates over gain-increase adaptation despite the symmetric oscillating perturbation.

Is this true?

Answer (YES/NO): YES